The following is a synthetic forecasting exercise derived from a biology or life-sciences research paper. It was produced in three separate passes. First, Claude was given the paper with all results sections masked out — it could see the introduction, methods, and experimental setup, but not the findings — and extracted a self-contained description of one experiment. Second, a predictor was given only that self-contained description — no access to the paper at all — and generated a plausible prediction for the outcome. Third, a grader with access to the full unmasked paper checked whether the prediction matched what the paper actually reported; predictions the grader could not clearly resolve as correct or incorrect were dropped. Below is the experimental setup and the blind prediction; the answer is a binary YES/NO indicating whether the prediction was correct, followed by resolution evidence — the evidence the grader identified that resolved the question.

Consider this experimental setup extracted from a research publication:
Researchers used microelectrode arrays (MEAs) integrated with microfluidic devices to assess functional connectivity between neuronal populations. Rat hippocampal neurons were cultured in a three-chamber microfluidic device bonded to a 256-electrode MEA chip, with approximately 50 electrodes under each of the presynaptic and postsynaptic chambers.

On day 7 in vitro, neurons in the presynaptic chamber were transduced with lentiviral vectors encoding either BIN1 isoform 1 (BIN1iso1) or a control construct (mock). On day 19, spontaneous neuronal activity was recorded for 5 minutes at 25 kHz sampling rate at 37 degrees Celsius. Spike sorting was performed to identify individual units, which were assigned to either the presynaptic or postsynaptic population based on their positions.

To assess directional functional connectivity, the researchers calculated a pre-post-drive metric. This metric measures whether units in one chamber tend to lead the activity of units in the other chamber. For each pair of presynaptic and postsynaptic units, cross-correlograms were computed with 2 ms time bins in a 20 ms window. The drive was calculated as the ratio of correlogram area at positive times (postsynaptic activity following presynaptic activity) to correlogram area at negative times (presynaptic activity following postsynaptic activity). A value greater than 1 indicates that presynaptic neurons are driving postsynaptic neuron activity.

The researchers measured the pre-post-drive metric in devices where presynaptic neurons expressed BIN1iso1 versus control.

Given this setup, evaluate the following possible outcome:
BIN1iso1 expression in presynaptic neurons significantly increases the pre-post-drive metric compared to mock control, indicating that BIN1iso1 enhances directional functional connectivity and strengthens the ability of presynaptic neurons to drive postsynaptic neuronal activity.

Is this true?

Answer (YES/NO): NO